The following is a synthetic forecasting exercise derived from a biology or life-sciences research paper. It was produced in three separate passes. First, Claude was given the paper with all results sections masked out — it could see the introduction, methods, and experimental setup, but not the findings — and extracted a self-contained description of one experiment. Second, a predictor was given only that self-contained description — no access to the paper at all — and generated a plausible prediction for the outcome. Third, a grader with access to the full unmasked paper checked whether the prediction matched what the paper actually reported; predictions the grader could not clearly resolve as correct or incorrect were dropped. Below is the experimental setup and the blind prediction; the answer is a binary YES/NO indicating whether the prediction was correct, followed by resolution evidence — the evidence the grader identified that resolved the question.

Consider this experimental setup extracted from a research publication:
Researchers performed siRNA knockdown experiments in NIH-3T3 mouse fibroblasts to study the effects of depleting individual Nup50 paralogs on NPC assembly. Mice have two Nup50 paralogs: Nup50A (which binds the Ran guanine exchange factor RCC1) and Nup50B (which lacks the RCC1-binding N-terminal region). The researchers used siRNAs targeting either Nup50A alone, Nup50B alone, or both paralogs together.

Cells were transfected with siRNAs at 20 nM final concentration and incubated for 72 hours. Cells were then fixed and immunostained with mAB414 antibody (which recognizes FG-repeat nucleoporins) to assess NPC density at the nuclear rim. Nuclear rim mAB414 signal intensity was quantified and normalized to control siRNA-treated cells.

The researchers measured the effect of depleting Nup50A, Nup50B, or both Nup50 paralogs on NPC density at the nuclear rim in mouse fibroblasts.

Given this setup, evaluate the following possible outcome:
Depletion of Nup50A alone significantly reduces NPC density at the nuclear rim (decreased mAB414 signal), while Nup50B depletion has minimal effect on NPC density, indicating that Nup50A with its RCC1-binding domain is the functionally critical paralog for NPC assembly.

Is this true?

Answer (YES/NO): NO